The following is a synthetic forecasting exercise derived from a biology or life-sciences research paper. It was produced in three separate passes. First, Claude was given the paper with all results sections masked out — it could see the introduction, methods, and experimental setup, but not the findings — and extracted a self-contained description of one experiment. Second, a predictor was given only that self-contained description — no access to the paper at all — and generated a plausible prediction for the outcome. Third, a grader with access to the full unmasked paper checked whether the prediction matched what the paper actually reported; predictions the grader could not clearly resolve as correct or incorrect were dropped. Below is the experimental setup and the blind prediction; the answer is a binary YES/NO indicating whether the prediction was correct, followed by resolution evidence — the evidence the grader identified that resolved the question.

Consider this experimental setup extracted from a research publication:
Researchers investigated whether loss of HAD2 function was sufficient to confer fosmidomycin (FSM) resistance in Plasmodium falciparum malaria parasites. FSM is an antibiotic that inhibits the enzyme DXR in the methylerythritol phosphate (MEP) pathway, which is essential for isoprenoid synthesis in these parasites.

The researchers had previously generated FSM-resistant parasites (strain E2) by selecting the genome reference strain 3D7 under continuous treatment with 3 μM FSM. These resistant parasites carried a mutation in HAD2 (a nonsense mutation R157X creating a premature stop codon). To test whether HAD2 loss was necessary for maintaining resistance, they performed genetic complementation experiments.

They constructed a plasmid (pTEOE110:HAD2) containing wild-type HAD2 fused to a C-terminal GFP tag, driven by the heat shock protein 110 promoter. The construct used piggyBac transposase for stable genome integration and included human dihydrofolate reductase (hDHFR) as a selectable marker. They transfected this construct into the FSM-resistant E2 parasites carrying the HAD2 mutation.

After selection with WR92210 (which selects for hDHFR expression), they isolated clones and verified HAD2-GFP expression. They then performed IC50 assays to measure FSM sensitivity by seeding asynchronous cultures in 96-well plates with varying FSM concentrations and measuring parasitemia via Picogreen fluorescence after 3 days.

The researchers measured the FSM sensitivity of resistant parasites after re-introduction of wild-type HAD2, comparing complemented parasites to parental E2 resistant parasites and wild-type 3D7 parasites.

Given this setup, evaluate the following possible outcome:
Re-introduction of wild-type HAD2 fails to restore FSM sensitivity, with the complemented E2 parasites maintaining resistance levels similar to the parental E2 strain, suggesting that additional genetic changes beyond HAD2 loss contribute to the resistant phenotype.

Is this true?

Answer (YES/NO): NO